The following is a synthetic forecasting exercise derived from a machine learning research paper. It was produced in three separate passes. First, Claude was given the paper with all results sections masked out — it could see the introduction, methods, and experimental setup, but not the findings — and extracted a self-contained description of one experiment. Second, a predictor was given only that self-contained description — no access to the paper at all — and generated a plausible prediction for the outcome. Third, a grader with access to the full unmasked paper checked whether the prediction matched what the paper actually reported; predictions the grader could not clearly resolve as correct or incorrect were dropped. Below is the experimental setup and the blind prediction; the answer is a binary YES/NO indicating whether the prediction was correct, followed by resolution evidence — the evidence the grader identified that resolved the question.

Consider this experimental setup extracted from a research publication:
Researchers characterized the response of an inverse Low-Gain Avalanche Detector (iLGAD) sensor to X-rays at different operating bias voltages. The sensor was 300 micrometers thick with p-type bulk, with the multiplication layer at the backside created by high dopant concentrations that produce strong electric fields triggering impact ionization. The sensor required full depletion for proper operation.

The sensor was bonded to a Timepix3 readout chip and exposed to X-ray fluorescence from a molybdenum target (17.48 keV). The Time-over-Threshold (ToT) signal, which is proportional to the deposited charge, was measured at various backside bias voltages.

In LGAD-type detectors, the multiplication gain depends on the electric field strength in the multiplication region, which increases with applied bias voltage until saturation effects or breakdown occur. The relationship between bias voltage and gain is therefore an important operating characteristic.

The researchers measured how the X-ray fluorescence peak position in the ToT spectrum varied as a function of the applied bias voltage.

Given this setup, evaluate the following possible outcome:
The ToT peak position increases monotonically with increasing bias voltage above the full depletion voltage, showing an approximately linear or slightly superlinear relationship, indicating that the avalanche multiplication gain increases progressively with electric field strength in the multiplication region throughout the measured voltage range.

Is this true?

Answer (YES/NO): NO